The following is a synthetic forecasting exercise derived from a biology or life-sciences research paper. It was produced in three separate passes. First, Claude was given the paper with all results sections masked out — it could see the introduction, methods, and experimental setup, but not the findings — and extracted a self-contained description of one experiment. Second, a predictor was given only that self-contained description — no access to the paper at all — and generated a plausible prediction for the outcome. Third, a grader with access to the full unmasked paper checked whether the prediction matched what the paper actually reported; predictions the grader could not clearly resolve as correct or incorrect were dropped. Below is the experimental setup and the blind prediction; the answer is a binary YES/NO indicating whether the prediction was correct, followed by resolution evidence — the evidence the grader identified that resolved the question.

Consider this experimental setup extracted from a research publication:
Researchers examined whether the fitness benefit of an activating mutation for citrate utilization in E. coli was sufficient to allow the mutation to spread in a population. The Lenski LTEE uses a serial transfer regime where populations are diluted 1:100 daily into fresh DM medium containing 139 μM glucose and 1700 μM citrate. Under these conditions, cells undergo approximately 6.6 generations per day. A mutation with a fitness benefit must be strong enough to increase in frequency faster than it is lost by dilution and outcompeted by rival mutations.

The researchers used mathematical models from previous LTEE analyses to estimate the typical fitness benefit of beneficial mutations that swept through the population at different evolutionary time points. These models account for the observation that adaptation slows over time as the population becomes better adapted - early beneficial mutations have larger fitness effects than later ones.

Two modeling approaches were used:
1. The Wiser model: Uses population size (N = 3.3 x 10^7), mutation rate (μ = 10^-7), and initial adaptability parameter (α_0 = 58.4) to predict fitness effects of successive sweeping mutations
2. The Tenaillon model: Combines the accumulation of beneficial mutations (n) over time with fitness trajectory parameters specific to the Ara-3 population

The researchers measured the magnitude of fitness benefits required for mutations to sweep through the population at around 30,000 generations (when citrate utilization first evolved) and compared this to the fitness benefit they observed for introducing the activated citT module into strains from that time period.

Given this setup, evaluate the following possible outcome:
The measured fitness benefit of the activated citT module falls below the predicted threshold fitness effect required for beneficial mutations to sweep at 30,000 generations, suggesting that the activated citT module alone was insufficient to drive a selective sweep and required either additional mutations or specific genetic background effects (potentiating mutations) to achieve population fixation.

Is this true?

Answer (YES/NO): NO